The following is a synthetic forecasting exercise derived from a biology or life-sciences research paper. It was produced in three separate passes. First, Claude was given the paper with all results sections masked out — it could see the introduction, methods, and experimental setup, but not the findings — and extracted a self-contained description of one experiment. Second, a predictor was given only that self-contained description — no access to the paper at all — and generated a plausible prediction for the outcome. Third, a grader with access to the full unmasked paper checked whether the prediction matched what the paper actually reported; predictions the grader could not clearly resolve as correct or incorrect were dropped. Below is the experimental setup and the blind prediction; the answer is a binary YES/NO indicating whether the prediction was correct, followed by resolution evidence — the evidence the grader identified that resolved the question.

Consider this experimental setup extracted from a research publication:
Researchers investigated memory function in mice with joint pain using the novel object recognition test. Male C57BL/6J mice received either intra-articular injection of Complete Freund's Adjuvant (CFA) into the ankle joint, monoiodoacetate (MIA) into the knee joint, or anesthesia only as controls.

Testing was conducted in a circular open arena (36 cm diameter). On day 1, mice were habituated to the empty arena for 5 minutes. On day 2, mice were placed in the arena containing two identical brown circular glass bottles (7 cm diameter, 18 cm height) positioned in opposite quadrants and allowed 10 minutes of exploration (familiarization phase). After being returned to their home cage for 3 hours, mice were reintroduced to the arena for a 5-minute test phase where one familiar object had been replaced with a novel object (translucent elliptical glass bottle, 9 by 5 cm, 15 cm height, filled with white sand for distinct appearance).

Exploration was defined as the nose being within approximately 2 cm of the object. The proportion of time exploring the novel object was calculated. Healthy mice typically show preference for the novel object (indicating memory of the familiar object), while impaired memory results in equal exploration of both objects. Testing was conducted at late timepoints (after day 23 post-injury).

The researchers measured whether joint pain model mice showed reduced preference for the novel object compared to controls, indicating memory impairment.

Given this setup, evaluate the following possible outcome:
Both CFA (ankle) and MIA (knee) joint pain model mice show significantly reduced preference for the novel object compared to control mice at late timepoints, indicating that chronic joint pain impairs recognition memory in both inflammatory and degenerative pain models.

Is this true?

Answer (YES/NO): NO